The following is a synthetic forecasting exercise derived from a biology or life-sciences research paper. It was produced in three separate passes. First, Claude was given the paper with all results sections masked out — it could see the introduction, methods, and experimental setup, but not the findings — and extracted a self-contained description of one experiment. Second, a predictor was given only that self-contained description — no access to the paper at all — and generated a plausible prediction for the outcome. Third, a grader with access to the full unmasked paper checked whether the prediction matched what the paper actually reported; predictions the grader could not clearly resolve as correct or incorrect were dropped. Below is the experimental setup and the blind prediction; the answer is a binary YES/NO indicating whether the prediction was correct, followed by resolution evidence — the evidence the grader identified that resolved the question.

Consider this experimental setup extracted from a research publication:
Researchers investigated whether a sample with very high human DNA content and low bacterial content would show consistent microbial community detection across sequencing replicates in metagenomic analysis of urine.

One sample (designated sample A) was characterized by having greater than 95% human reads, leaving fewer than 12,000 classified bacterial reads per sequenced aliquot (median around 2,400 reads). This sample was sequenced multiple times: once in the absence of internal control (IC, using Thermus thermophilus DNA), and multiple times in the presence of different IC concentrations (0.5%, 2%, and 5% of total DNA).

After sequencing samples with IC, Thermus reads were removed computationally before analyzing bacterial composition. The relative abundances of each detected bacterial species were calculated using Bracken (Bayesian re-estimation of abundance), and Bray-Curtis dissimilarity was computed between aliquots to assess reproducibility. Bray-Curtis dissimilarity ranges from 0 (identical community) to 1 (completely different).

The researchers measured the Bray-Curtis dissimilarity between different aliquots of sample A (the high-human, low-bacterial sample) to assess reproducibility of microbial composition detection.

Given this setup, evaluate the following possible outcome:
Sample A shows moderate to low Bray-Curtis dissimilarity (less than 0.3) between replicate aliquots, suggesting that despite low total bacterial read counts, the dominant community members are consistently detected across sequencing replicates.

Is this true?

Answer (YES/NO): NO